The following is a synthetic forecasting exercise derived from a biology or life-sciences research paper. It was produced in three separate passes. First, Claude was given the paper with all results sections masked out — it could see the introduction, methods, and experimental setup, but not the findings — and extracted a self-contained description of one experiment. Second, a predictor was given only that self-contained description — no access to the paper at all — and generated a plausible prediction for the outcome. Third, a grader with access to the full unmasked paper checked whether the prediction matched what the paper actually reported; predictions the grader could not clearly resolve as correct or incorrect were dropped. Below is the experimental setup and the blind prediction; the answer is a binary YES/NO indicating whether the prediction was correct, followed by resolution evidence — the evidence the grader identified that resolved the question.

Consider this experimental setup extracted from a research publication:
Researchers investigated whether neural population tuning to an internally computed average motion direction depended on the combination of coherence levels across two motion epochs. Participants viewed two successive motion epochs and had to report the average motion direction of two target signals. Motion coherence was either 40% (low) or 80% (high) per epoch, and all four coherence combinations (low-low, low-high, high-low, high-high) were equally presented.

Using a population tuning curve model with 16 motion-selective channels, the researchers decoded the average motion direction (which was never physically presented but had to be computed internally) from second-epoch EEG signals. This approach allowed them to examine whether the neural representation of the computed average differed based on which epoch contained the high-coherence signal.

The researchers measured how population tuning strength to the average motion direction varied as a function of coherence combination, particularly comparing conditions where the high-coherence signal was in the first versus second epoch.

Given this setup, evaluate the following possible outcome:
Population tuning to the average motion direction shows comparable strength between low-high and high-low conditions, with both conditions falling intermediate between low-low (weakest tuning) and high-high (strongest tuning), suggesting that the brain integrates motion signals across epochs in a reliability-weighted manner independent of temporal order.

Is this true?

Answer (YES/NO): NO